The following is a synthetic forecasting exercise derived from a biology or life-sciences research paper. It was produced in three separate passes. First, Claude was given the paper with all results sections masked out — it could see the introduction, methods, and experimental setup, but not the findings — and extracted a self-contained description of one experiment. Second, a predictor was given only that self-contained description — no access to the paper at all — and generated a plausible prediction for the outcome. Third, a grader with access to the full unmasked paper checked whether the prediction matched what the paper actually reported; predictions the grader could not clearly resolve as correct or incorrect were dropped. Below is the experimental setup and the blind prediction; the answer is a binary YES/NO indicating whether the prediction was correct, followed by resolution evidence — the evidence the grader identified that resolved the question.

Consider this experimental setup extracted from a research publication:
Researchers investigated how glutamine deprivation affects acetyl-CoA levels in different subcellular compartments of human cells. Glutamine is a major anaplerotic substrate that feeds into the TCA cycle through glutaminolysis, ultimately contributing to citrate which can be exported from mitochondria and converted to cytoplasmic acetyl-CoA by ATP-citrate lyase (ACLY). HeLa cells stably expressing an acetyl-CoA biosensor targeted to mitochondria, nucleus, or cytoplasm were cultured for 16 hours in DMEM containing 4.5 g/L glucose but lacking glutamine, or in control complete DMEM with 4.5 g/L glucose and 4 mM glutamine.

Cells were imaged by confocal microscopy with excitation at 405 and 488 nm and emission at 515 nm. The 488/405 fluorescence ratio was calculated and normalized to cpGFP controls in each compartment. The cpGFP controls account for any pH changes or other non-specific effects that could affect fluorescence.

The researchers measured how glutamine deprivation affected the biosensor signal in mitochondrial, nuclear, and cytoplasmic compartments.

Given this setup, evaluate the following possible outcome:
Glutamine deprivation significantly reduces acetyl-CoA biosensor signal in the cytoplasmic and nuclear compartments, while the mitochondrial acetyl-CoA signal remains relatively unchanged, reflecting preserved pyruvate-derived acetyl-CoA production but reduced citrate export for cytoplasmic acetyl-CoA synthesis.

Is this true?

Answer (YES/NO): NO